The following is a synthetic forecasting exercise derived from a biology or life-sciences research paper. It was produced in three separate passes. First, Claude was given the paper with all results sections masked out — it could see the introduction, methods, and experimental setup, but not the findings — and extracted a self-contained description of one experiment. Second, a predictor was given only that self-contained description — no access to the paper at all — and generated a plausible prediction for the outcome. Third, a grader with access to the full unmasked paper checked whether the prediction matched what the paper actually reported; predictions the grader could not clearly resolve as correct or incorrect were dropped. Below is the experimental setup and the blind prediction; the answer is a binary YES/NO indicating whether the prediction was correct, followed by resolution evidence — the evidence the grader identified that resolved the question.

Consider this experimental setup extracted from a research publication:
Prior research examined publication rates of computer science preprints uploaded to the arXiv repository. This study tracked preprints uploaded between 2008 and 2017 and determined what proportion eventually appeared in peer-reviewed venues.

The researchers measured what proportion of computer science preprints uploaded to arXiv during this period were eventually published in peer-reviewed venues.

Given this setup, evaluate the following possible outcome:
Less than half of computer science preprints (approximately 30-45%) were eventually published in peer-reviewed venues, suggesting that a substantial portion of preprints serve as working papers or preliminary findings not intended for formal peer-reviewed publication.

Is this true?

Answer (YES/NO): NO